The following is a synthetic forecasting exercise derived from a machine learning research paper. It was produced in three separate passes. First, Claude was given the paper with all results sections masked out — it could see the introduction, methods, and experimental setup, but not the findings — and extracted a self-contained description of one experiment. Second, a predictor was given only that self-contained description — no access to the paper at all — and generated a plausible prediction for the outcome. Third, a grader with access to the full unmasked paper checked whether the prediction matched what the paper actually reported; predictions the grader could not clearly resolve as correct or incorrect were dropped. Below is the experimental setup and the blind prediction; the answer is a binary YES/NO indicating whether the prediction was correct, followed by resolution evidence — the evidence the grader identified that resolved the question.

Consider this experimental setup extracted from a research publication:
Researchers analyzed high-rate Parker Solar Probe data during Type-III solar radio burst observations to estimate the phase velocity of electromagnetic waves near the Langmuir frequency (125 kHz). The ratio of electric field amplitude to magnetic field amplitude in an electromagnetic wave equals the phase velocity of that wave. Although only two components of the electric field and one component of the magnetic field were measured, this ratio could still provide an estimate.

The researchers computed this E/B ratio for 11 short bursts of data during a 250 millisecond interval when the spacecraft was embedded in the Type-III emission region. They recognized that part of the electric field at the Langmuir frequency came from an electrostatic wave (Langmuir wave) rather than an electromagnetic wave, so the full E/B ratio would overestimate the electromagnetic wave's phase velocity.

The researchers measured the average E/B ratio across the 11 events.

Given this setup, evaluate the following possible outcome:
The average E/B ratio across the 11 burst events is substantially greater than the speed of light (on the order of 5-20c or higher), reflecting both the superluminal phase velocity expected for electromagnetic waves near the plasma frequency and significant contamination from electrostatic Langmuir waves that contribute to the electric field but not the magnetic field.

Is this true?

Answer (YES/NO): NO